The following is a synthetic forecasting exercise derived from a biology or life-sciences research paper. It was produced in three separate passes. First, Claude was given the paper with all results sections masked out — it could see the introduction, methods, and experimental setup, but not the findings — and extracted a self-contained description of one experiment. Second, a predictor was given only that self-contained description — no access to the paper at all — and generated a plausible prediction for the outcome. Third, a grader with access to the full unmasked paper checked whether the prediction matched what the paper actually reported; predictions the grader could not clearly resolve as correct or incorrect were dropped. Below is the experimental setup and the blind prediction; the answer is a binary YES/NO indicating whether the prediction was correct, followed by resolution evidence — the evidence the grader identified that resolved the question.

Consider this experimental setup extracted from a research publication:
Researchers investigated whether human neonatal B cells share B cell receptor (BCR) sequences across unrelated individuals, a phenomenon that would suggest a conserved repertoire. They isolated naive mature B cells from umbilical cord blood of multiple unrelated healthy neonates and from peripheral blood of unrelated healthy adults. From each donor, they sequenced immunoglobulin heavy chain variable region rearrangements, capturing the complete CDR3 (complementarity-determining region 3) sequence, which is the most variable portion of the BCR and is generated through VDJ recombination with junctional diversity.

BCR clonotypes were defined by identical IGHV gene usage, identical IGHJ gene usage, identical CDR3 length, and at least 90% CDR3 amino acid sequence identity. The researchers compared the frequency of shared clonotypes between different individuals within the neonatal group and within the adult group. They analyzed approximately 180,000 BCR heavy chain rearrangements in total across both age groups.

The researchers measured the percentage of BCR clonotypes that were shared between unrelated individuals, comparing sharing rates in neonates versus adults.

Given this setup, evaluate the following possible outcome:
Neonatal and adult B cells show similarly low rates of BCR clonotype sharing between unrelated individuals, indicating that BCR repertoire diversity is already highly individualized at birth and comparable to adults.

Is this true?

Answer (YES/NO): NO